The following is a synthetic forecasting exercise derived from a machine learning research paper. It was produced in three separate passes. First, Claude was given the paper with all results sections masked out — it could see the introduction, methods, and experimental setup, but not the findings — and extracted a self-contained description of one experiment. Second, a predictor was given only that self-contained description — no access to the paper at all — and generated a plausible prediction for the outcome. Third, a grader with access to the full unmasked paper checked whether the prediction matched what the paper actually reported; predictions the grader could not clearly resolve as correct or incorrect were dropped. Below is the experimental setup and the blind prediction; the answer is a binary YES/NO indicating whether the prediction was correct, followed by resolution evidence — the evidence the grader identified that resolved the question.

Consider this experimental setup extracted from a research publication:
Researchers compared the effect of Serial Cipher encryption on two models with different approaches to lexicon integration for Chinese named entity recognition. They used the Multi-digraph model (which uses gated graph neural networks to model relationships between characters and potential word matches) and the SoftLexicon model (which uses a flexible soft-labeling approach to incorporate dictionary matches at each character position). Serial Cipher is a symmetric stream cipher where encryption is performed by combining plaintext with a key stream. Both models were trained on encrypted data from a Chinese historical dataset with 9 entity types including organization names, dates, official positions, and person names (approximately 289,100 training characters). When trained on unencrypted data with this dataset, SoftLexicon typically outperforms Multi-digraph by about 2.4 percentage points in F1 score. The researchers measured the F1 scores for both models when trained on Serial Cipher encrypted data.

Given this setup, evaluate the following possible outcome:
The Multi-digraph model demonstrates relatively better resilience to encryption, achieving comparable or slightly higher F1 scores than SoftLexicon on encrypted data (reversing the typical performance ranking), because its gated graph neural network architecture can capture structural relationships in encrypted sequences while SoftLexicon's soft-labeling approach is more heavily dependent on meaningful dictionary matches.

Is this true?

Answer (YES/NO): YES